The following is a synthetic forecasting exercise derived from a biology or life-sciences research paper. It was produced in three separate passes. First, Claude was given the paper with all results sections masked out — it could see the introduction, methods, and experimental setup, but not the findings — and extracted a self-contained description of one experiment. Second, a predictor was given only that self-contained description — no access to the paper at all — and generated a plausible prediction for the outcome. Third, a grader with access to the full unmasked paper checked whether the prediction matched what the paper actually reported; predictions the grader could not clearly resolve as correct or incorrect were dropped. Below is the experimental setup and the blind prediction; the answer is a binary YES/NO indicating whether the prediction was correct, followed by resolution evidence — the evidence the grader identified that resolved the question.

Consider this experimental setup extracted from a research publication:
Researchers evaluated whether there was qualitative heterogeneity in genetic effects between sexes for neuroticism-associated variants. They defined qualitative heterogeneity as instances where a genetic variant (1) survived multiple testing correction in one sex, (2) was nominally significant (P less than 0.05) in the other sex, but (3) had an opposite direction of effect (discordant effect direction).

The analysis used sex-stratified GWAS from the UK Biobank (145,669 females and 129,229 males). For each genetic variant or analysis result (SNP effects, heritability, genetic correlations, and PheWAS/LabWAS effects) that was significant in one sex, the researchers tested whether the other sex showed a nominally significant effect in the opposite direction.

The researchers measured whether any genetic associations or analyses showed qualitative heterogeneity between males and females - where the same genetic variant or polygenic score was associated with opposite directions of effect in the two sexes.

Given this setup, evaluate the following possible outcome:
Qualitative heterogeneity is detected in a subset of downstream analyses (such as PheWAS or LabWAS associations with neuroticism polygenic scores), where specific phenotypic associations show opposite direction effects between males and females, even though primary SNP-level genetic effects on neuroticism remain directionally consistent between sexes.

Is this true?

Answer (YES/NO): NO